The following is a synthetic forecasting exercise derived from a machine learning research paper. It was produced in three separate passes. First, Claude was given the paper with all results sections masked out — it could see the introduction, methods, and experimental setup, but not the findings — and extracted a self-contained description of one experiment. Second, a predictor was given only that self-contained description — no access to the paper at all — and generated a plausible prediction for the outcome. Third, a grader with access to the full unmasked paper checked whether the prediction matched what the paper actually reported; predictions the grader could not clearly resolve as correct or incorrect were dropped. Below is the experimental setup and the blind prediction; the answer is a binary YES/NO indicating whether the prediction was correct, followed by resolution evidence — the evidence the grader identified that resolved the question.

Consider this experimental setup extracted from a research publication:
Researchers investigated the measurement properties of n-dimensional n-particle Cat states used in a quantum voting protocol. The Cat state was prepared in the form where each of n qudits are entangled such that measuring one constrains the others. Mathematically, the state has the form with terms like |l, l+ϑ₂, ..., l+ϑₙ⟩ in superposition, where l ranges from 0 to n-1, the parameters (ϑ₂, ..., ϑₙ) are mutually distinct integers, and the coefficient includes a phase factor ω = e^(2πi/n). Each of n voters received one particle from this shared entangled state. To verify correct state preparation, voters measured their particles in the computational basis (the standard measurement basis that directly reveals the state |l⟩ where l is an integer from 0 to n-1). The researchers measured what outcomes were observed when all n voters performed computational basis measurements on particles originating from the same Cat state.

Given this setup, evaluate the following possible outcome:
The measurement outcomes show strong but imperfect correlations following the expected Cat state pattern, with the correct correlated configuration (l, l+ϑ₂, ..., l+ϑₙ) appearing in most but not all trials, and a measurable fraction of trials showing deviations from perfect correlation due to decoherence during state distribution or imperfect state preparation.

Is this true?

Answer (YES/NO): NO